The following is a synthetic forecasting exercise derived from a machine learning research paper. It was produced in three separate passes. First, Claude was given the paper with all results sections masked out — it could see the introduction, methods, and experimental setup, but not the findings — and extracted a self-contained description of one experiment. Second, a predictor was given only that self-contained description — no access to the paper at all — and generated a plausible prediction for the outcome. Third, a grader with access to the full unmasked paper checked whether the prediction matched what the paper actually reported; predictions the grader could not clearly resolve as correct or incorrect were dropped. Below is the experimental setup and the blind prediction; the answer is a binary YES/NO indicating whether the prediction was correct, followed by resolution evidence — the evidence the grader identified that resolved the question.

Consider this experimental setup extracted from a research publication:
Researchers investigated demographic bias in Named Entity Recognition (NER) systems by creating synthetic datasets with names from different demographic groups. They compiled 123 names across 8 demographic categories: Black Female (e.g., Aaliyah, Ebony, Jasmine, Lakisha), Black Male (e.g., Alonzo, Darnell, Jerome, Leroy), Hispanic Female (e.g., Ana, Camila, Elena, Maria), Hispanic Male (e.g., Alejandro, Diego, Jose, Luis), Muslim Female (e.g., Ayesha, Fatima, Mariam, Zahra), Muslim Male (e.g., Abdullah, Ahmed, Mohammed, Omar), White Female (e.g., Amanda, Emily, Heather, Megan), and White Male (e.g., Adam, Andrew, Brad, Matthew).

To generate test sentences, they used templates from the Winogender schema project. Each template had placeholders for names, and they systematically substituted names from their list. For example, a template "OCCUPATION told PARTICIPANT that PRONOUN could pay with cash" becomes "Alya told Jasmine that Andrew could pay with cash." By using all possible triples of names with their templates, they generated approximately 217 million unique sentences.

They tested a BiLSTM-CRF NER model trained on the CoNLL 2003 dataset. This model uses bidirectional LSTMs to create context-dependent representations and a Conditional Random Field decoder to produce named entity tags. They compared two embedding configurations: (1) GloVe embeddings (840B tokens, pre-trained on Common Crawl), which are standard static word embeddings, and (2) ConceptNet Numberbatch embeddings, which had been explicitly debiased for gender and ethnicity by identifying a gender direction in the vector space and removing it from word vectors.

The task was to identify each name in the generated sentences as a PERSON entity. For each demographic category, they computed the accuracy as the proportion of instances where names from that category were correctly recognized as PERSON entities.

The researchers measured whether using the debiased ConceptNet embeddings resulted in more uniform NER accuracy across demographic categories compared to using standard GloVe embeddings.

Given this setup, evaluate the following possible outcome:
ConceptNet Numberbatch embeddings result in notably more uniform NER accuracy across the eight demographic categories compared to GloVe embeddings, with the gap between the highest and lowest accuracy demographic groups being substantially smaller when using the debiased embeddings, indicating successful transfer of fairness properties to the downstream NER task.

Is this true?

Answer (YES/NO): NO